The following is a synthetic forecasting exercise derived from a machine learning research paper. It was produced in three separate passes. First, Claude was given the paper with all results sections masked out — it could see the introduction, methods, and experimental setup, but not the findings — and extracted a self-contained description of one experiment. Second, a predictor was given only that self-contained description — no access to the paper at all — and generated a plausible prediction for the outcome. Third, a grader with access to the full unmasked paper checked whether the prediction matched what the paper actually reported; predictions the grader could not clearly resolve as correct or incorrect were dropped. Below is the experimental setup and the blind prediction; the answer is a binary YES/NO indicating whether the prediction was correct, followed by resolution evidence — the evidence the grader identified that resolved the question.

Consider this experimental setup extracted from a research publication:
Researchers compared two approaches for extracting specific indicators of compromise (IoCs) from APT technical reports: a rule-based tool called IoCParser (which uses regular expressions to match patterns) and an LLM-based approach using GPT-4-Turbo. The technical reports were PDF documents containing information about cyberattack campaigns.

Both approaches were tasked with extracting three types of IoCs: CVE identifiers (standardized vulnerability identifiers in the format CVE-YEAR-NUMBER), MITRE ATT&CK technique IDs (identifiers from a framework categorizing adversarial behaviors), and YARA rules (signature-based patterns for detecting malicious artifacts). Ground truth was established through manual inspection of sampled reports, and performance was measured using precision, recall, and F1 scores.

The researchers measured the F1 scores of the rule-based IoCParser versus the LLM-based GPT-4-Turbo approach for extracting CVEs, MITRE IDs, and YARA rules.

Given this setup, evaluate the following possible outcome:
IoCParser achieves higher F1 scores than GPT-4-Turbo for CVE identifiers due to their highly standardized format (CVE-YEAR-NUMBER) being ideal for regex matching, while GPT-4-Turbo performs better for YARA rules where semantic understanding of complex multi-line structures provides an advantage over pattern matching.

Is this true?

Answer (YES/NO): NO